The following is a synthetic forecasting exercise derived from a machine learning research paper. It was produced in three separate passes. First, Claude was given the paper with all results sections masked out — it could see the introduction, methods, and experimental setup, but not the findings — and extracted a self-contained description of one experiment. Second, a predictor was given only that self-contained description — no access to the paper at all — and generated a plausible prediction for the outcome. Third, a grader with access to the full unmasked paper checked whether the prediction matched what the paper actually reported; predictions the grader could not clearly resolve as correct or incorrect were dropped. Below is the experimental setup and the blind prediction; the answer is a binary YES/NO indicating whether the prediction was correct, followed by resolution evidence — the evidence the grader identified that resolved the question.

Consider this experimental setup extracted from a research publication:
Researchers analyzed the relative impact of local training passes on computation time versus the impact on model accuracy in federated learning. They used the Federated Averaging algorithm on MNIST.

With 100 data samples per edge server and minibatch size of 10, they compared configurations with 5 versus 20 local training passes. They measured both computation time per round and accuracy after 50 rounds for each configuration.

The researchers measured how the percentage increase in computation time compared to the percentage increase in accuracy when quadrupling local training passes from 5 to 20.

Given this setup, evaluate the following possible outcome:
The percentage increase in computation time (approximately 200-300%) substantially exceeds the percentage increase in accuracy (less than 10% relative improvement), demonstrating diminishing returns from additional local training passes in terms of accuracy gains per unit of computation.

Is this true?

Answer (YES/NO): YES